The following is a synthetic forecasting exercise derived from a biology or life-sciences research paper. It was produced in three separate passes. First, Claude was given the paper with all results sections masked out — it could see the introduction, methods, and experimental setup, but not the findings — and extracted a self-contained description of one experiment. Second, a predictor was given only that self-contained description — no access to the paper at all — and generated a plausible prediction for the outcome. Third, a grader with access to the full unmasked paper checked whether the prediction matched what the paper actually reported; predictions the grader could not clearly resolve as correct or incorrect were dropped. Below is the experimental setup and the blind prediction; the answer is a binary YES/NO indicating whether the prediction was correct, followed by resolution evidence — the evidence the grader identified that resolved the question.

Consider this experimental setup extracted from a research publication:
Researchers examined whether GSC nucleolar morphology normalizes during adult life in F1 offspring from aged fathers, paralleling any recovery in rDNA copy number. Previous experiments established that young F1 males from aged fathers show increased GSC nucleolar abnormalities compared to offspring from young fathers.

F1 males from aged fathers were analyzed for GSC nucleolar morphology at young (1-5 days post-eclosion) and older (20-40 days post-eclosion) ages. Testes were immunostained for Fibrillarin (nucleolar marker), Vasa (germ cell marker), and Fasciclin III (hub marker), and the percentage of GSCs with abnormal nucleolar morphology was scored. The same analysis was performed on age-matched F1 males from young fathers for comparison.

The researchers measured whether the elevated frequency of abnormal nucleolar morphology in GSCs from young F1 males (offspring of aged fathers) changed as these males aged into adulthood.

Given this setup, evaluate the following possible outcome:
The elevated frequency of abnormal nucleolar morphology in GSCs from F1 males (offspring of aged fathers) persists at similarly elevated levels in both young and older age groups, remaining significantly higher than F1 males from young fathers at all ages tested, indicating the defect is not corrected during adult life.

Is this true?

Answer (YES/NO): NO